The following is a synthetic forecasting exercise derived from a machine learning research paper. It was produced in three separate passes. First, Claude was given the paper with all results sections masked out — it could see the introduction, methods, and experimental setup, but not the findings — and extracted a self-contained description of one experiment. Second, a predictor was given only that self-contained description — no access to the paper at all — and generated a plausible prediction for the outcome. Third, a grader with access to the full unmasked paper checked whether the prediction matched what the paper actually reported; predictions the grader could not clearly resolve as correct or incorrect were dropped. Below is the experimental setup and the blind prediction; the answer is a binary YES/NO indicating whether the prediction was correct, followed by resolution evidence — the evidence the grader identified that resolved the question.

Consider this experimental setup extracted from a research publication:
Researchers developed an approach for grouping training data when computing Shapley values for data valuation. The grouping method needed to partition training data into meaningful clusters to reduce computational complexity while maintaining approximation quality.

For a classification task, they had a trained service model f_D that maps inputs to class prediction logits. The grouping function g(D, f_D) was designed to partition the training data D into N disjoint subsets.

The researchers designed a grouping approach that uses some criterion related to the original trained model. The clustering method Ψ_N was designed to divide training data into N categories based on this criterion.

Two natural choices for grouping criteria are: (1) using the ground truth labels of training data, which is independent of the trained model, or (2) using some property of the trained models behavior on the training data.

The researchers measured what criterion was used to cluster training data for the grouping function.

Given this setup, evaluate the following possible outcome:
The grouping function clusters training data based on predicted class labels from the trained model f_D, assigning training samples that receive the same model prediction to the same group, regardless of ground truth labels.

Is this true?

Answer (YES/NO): NO